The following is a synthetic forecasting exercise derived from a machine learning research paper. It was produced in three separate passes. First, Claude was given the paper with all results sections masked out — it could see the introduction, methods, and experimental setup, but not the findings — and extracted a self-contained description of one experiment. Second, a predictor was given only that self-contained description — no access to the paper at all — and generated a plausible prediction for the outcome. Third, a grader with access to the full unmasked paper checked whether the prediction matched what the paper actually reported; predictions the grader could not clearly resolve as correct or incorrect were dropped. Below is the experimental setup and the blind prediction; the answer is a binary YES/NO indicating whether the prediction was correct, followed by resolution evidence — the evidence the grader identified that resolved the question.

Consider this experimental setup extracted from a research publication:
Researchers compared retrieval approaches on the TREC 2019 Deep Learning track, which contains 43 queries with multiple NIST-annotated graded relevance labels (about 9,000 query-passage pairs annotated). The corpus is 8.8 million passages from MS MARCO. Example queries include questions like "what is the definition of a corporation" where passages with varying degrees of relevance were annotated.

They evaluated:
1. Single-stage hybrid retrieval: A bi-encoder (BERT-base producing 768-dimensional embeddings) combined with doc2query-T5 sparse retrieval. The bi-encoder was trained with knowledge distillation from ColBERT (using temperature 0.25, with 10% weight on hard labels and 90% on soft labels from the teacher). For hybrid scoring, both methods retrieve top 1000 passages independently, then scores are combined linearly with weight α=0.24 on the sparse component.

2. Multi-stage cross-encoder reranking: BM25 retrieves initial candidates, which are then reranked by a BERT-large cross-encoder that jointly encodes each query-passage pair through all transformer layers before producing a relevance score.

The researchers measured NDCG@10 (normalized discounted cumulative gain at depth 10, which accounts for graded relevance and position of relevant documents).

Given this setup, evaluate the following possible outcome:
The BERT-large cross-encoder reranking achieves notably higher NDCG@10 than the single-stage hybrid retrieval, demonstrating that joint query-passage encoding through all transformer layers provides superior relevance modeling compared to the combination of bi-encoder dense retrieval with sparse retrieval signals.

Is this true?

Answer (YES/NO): NO